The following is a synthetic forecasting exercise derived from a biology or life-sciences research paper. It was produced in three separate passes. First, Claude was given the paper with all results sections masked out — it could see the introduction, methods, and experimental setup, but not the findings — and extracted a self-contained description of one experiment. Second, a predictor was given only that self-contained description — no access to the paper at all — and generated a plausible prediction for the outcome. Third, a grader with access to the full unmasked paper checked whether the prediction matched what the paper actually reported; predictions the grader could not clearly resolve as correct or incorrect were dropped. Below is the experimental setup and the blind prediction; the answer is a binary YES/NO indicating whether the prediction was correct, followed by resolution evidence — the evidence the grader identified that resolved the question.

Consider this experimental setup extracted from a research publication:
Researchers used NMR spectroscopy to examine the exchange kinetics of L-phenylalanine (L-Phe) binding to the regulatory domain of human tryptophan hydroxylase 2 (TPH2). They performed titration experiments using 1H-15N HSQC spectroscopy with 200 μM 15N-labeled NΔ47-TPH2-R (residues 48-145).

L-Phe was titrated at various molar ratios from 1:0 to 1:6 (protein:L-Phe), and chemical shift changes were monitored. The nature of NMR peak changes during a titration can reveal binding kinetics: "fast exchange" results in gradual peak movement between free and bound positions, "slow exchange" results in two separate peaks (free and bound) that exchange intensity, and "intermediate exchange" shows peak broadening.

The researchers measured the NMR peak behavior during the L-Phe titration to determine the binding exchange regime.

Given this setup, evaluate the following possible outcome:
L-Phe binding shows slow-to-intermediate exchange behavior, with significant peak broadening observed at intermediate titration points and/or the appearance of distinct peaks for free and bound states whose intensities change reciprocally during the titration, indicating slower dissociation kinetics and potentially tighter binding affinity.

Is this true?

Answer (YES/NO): YES